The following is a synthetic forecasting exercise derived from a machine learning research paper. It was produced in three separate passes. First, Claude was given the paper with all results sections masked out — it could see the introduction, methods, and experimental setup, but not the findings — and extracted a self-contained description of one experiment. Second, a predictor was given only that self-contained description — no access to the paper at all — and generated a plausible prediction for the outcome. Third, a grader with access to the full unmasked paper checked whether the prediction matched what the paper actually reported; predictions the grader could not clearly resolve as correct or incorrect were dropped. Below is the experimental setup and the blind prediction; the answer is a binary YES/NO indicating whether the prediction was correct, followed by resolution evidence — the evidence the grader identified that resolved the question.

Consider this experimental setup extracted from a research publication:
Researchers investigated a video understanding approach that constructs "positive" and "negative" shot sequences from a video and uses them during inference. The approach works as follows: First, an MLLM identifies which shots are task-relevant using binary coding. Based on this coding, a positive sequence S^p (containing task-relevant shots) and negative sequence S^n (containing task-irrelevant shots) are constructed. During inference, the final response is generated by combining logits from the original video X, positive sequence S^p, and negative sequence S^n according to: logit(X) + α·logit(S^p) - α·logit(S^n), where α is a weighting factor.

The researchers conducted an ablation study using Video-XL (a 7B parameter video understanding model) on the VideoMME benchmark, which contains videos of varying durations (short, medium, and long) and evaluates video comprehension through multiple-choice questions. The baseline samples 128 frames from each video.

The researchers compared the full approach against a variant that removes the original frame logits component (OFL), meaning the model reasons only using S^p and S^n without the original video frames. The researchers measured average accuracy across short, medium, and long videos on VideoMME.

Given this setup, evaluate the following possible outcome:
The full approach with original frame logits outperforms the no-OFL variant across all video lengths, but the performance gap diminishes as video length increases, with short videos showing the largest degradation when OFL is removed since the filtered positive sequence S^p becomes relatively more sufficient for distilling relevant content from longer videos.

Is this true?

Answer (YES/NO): YES